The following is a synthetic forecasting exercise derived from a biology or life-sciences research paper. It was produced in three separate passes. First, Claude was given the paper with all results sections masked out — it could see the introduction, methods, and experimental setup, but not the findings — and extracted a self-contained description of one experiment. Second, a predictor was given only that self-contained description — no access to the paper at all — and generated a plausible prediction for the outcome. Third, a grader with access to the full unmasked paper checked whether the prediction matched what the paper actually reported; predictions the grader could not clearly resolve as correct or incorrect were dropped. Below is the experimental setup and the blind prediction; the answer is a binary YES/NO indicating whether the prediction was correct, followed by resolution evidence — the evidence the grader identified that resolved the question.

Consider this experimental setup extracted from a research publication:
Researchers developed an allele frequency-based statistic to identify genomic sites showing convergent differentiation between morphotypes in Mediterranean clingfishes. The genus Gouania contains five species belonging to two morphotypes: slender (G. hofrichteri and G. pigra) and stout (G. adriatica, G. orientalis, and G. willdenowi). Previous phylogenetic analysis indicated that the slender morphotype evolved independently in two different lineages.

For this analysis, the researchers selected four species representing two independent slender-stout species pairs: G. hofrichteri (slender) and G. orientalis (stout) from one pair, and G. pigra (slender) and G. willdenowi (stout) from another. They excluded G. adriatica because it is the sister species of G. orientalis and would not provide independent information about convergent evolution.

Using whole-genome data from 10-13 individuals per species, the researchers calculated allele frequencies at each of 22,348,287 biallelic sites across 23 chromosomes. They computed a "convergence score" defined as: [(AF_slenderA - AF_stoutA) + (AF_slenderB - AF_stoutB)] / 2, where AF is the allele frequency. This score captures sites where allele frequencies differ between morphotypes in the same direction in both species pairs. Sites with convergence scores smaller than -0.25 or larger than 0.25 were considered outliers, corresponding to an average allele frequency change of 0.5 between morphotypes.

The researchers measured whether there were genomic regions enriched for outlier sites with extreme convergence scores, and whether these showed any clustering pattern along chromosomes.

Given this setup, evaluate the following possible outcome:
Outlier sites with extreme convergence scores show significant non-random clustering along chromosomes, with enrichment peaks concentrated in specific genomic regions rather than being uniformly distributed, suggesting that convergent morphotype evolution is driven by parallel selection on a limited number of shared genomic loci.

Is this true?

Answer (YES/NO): NO